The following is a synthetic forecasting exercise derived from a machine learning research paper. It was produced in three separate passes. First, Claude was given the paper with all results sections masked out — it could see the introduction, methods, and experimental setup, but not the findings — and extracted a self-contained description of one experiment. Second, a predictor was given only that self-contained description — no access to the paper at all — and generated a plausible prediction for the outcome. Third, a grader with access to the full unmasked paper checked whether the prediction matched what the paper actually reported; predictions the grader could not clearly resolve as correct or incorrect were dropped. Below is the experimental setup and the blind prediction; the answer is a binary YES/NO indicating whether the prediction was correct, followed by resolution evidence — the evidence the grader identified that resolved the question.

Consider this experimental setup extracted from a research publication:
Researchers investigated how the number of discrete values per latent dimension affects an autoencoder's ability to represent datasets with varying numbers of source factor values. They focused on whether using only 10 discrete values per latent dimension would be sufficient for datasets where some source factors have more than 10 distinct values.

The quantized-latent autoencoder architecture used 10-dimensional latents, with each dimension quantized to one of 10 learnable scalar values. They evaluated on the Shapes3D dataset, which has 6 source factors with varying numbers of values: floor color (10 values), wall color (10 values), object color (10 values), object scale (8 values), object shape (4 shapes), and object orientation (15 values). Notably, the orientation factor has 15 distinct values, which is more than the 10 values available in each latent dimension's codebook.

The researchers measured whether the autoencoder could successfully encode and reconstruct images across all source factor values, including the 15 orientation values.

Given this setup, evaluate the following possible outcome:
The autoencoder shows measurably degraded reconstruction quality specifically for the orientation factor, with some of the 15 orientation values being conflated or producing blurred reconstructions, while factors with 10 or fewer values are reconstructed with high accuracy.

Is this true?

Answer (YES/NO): NO